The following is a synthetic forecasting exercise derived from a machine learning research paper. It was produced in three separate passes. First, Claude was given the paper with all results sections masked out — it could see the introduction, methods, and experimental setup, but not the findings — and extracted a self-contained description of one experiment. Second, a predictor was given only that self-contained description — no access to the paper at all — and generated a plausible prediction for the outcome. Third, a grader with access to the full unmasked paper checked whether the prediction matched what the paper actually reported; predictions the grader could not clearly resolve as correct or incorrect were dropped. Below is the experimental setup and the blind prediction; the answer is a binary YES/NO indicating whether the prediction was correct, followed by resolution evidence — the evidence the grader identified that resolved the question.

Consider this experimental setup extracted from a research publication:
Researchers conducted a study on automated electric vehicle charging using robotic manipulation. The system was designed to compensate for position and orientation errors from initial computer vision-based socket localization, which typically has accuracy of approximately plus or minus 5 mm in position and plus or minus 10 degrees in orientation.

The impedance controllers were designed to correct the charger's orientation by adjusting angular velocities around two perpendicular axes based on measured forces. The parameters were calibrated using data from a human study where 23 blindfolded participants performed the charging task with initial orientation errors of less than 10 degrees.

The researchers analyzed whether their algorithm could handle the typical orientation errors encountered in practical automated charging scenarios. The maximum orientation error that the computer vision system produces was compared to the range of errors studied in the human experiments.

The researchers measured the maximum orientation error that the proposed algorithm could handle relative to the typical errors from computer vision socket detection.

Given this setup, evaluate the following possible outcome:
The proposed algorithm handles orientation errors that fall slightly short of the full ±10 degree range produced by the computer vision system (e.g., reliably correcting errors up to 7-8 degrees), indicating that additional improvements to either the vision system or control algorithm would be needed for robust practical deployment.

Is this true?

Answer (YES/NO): NO